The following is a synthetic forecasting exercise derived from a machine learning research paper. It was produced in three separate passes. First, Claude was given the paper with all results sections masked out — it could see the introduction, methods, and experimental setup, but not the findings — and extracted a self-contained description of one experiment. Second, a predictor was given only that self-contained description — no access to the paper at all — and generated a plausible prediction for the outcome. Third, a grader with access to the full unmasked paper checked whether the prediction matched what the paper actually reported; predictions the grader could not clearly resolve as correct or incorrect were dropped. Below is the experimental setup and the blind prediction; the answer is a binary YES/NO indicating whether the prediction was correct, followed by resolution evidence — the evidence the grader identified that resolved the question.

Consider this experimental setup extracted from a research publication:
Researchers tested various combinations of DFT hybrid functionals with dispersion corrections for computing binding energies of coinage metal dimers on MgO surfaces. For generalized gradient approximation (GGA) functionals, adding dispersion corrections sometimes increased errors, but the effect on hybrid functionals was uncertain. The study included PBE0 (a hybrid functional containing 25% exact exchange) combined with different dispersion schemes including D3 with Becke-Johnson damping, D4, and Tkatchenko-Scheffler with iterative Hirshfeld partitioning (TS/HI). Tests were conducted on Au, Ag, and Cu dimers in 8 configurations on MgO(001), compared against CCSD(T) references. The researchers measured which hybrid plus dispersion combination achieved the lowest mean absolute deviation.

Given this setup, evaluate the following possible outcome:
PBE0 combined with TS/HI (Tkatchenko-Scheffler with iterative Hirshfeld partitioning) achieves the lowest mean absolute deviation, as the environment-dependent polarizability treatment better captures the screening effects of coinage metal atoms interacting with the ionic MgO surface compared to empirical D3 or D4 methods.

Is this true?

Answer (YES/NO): YES